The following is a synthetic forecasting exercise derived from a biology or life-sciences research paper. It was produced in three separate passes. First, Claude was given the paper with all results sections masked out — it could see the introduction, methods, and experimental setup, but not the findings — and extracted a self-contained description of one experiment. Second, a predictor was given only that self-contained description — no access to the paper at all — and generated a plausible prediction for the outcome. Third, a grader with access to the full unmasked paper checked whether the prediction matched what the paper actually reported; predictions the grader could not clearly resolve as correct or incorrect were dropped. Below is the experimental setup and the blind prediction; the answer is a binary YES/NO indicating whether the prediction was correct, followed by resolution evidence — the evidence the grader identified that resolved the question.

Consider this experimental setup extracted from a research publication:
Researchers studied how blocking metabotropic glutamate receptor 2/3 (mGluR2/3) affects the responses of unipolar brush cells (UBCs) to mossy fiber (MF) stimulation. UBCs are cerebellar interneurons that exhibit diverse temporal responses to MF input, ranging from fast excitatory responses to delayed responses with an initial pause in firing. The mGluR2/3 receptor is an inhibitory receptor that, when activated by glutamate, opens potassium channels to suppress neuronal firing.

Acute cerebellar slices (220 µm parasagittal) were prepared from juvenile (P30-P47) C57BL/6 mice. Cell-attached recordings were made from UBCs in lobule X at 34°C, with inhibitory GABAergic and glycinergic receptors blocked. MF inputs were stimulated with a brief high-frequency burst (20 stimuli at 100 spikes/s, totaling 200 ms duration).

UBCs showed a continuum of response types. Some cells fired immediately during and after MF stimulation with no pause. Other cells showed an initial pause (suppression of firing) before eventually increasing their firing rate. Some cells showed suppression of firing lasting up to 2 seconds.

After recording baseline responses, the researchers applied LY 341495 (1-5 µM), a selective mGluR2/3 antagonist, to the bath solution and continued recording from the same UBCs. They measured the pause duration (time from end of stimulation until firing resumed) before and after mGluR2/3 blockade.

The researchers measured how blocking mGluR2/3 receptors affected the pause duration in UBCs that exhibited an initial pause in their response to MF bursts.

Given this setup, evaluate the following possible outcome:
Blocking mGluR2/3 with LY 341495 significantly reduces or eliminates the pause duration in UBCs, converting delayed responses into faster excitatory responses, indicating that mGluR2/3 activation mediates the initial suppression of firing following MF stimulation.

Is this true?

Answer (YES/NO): YES